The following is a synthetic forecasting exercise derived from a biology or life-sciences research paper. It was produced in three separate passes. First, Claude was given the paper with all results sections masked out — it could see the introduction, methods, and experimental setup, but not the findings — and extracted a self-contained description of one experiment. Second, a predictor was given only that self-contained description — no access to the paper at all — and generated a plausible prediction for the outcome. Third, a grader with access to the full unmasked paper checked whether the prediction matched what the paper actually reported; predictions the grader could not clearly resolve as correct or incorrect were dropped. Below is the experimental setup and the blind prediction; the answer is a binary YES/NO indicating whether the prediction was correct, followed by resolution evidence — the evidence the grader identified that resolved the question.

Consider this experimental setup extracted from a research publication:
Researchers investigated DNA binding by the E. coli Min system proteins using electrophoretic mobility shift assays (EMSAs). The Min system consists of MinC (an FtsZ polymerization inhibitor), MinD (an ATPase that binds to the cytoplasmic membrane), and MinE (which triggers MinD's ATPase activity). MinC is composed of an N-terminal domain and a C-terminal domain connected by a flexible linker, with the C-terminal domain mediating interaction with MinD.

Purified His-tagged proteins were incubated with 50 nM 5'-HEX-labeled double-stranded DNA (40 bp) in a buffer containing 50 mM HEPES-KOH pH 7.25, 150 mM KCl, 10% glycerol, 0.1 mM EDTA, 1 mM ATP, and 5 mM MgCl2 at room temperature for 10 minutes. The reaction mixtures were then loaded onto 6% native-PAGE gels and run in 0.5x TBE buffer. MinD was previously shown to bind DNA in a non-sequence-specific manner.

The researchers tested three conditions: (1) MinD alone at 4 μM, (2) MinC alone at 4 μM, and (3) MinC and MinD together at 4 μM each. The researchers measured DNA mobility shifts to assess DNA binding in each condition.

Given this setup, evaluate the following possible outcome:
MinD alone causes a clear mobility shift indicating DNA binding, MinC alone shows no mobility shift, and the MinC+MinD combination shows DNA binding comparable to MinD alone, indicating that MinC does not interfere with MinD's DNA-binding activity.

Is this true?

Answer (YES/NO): NO